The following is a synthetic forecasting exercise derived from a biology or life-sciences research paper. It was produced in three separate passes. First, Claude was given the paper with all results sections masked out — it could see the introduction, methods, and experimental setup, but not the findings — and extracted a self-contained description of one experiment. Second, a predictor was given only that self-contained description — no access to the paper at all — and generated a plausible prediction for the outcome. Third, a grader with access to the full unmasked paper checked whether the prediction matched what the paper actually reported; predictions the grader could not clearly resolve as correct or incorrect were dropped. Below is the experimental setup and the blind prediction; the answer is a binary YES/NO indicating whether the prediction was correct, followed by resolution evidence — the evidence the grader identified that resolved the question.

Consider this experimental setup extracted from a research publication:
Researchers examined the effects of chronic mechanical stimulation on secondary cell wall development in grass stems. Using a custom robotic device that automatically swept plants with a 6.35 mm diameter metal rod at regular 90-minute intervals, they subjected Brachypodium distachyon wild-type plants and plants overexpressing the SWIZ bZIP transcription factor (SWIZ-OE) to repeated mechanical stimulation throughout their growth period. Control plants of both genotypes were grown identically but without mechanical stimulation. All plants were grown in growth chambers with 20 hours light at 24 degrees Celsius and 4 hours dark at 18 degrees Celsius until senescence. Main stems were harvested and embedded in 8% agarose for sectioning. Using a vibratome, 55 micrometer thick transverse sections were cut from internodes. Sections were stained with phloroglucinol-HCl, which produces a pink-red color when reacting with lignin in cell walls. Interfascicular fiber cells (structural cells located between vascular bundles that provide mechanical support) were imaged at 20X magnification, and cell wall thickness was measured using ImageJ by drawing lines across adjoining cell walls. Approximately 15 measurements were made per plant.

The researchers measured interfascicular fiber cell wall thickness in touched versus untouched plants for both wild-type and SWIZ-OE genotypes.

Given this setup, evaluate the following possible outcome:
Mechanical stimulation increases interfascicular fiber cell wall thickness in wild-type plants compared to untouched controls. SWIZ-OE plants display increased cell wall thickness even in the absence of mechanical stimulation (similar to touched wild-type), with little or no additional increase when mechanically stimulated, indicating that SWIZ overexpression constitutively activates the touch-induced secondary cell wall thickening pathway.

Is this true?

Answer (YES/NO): NO